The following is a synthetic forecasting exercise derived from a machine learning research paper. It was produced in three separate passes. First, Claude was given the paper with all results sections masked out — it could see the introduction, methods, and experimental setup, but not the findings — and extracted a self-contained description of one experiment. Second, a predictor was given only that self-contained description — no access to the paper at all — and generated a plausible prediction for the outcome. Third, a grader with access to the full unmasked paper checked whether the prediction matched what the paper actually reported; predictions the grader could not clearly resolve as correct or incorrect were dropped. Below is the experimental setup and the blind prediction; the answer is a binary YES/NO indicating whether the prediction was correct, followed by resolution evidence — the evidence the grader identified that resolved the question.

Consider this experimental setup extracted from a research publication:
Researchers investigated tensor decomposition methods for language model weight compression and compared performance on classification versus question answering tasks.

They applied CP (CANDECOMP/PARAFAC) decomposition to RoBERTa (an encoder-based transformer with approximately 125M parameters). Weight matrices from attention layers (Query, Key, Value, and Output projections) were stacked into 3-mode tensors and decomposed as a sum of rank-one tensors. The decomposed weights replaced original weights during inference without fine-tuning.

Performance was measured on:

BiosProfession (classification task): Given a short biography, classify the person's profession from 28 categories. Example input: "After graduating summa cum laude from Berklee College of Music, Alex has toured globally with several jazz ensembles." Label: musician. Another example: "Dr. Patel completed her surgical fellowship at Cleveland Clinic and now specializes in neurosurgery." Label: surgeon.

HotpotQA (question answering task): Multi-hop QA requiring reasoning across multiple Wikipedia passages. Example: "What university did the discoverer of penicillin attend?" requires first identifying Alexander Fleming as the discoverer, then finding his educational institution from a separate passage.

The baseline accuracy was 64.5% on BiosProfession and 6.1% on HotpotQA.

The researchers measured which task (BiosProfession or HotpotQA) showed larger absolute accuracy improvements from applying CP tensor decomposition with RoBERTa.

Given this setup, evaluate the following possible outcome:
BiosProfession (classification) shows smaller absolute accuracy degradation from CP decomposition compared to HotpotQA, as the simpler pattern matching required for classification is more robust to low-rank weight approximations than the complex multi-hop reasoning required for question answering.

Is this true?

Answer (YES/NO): NO